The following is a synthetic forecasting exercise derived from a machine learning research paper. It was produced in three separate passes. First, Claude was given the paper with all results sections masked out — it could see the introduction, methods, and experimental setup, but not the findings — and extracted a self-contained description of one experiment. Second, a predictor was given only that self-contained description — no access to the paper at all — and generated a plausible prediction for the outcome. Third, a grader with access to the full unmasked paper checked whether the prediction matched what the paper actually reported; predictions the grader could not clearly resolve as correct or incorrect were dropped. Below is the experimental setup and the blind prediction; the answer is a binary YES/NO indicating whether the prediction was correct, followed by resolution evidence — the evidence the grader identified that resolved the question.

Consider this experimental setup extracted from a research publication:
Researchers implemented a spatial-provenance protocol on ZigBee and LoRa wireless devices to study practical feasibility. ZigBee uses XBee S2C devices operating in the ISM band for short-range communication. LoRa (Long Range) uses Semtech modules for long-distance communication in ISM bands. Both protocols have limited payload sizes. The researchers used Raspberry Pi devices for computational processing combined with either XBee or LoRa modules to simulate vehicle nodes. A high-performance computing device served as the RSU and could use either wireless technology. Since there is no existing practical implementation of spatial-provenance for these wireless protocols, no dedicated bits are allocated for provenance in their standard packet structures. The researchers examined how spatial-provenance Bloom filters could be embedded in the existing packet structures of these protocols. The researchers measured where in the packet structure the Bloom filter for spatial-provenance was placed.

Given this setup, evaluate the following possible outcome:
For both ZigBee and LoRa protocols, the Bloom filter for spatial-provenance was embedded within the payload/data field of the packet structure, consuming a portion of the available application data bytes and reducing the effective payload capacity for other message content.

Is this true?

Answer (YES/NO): YES